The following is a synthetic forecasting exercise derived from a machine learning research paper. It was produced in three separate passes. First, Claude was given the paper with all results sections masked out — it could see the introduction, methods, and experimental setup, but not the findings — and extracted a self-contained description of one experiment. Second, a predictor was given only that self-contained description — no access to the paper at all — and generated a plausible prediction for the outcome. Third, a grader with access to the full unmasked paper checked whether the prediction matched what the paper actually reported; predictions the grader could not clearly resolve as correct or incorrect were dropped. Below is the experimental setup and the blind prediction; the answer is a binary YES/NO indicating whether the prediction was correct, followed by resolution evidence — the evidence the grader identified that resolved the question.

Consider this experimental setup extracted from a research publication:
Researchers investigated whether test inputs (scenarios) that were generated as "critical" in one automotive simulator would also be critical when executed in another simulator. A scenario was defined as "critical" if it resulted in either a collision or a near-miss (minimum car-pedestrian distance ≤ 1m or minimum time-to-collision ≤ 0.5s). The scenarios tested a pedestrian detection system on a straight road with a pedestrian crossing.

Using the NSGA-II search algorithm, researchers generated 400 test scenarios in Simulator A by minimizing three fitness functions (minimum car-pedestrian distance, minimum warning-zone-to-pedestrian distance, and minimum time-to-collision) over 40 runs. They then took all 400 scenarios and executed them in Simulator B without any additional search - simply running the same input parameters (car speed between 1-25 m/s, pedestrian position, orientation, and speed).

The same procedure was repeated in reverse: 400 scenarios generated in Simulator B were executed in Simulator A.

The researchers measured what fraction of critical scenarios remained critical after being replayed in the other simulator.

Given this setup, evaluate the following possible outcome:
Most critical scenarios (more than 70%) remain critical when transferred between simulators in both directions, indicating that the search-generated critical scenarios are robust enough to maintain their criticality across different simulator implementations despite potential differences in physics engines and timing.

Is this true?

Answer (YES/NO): NO